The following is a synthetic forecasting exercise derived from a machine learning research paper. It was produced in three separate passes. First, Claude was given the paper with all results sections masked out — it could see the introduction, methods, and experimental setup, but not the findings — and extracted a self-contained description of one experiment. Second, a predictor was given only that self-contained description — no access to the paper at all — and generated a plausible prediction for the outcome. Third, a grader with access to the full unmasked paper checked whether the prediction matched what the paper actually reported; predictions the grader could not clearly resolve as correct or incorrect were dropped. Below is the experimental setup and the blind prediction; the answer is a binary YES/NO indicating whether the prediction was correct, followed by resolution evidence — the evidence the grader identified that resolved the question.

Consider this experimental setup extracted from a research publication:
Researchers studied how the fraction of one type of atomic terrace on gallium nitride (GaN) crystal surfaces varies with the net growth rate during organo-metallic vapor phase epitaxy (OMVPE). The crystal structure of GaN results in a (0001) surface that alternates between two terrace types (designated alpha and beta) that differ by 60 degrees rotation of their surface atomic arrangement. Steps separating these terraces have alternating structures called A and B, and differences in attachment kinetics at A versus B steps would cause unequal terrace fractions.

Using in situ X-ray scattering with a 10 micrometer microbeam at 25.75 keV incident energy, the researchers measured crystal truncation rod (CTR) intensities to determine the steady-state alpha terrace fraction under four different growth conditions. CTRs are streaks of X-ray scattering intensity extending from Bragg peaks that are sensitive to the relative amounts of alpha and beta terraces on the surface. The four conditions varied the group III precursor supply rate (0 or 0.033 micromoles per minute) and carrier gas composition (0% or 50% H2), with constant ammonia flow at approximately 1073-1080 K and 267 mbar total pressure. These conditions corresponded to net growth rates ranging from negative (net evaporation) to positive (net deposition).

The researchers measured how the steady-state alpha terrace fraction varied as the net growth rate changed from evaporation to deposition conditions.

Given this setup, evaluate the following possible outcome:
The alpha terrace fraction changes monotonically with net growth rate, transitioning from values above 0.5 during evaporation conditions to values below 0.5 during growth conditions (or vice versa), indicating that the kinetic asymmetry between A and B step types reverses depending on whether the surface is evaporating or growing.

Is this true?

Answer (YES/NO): NO